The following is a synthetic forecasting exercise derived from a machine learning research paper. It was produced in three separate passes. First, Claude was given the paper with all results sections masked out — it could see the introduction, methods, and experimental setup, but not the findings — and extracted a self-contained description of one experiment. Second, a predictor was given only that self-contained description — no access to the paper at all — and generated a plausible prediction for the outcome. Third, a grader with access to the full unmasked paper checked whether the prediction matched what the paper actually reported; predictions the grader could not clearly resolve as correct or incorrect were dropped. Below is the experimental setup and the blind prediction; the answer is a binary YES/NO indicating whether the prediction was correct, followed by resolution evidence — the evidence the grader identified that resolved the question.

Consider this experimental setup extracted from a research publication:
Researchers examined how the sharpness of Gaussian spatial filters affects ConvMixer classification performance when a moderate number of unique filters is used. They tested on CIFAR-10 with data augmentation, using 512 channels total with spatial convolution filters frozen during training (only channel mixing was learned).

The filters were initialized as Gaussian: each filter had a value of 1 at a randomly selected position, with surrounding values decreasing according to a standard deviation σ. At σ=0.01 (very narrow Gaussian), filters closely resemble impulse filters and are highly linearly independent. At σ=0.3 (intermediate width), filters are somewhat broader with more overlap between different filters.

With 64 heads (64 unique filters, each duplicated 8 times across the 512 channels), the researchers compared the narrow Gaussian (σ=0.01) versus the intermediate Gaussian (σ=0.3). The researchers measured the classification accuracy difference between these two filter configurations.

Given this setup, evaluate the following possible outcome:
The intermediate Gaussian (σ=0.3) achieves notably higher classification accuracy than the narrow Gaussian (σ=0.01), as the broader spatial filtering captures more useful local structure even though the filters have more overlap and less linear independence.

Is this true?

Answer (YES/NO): NO